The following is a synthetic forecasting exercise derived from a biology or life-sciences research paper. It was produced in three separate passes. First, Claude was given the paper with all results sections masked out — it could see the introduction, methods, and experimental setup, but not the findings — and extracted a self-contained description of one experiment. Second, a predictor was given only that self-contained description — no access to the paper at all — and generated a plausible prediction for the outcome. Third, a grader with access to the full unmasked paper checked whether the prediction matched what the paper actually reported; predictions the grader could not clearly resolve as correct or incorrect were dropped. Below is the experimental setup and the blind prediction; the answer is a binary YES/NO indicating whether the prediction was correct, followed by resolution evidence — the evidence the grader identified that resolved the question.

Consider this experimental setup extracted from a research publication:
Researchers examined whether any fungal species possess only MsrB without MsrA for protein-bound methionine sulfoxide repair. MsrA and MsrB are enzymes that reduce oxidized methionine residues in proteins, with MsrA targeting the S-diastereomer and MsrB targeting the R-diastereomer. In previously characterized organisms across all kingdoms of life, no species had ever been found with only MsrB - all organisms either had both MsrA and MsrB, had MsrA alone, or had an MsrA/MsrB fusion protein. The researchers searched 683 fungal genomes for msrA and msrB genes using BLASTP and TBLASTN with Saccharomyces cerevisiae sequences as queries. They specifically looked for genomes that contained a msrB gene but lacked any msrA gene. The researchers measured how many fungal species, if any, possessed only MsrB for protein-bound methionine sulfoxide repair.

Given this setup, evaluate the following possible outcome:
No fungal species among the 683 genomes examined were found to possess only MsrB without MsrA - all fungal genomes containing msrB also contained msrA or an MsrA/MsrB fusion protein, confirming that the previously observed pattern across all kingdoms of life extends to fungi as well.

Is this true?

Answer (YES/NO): NO